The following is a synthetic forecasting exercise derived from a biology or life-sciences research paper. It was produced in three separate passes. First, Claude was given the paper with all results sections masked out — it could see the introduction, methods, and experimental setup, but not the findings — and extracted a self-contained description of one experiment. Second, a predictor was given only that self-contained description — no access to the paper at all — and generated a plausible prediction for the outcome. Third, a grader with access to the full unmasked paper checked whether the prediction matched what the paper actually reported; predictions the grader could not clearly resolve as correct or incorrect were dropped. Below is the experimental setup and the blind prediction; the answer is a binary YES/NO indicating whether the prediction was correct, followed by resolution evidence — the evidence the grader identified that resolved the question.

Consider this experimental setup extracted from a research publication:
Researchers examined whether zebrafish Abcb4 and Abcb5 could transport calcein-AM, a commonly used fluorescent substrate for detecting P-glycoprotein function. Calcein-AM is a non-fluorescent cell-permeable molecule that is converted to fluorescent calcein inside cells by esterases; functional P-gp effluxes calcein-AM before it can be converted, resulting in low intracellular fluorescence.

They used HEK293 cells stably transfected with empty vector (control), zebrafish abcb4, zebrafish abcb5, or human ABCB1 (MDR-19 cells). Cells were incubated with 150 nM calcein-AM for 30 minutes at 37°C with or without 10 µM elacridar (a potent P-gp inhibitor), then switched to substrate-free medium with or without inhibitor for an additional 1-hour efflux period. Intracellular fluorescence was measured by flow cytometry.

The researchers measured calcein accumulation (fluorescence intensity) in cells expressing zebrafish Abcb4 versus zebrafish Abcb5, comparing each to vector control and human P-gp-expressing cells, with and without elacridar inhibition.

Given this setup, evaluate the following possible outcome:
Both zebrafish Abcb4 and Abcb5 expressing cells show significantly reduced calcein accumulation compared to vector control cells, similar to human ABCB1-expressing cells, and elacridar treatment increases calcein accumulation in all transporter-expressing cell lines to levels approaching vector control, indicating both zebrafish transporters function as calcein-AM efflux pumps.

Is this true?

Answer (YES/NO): YES